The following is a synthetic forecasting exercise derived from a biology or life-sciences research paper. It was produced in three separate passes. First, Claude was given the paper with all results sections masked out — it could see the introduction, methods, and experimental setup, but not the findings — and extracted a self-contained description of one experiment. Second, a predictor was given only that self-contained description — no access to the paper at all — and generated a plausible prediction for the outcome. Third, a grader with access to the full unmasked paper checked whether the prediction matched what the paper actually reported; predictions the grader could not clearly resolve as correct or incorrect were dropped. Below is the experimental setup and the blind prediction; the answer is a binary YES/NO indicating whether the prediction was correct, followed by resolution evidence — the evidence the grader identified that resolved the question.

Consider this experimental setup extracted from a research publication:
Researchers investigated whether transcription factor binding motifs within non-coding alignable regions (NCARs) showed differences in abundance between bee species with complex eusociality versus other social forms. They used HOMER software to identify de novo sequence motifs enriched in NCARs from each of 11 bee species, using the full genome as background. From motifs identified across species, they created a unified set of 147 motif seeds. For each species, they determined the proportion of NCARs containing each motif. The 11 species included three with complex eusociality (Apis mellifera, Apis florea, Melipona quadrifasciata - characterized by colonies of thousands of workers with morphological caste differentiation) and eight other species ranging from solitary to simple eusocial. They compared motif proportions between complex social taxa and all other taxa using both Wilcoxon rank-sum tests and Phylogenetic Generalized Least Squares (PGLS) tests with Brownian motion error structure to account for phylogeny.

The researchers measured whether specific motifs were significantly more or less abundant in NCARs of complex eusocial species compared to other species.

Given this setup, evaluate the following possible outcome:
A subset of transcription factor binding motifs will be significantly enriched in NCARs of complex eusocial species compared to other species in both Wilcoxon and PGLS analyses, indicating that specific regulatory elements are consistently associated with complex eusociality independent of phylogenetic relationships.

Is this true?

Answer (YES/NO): NO